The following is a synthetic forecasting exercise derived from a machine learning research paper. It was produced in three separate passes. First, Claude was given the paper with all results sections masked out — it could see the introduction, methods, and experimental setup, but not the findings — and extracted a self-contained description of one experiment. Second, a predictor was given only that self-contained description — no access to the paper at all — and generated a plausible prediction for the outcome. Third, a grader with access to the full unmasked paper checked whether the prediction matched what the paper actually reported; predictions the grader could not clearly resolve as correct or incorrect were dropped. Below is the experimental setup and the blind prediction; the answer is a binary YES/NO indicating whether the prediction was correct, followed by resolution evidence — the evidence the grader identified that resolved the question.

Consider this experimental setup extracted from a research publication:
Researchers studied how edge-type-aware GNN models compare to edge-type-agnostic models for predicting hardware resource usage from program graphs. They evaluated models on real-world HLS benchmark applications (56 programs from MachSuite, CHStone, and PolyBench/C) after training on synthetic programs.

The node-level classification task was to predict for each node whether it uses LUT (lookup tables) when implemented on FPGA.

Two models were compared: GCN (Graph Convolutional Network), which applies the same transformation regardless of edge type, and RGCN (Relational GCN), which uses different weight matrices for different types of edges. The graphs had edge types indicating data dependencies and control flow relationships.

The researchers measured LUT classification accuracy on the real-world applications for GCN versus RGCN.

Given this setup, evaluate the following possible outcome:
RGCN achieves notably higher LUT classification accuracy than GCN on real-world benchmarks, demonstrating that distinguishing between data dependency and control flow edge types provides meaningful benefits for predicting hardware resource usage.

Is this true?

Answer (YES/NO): YES